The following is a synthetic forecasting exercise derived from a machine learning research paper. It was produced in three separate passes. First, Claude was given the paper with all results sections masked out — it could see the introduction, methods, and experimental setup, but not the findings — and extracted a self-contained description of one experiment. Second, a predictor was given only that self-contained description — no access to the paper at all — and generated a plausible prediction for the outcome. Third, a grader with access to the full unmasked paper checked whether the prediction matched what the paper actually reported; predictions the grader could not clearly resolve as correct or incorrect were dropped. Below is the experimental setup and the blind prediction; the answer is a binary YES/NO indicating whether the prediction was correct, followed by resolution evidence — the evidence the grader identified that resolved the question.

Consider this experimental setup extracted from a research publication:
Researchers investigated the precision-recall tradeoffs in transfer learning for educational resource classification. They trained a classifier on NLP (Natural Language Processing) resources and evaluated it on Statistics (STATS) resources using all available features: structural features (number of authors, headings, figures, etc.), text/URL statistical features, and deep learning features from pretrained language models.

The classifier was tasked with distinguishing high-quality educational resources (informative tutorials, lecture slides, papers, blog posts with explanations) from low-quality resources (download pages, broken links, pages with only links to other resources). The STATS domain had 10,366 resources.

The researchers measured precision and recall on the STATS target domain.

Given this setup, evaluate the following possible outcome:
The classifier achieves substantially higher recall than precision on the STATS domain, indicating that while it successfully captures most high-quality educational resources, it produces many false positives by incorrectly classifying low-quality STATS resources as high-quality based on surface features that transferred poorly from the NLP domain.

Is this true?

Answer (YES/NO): NO